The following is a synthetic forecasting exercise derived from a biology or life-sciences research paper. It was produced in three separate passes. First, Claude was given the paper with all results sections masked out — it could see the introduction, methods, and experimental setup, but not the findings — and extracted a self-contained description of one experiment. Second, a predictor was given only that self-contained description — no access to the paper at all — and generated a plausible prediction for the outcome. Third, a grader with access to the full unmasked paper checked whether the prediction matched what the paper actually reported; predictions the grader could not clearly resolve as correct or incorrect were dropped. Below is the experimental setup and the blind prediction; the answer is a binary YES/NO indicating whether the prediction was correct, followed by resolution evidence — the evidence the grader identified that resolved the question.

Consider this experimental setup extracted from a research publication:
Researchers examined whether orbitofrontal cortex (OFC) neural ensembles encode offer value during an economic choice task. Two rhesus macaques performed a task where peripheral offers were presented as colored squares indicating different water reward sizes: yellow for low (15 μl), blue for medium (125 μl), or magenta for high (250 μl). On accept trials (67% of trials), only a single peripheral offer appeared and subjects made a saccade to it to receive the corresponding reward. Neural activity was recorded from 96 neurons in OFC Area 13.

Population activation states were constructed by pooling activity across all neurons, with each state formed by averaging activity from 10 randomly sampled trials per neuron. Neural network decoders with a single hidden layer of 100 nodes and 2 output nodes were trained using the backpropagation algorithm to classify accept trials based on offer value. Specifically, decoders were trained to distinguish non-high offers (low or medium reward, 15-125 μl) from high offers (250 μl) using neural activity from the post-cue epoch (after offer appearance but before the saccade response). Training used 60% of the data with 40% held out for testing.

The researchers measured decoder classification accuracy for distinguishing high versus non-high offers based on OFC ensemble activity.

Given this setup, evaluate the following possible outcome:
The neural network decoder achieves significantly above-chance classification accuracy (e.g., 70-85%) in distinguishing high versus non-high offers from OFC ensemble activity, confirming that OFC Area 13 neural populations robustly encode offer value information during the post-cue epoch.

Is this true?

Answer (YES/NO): YES